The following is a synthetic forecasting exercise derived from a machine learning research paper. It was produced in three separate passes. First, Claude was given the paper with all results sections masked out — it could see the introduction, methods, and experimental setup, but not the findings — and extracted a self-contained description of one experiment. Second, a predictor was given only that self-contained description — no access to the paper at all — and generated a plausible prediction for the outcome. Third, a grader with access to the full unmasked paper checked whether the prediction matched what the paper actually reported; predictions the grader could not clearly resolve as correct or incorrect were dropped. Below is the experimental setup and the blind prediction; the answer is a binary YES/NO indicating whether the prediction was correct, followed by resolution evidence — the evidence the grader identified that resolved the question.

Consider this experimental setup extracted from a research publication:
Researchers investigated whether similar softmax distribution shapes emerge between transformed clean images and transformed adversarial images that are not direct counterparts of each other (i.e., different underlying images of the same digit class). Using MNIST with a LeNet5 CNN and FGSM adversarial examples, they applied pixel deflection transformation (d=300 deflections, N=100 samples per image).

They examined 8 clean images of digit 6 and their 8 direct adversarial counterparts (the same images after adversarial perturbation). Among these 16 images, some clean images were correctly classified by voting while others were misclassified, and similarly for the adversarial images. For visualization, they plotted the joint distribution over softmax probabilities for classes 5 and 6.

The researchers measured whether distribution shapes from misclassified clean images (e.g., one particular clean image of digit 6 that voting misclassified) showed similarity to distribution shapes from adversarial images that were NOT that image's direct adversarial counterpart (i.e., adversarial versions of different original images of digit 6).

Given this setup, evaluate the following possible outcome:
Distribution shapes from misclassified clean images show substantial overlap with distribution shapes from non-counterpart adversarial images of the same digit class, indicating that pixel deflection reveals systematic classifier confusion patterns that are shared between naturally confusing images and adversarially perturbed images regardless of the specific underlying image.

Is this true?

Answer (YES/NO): YES